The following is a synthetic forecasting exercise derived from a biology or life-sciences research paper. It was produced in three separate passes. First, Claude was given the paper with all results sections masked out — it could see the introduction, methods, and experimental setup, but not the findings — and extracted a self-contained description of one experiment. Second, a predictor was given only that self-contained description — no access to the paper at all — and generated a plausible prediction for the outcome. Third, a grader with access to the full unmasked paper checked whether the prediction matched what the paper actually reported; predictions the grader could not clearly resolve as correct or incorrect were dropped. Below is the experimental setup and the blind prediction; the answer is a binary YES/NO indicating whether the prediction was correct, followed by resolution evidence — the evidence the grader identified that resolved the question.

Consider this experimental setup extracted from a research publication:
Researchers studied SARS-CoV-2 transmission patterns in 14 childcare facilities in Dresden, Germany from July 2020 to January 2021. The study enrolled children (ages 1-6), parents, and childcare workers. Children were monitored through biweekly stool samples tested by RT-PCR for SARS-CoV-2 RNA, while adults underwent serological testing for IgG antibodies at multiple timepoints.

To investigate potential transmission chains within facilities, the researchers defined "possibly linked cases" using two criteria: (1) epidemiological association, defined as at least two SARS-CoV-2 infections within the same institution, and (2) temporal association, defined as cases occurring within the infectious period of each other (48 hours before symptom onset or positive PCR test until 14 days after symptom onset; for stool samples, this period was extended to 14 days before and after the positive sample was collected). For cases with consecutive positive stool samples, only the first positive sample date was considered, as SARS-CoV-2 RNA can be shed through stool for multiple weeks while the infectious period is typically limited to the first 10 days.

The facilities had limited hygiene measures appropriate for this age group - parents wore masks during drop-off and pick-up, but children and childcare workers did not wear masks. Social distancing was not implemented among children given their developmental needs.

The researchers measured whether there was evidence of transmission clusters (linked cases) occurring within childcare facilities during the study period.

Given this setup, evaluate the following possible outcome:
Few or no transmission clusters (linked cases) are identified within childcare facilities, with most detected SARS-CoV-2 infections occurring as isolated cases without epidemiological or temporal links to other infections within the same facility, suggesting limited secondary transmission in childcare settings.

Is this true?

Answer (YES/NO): YES